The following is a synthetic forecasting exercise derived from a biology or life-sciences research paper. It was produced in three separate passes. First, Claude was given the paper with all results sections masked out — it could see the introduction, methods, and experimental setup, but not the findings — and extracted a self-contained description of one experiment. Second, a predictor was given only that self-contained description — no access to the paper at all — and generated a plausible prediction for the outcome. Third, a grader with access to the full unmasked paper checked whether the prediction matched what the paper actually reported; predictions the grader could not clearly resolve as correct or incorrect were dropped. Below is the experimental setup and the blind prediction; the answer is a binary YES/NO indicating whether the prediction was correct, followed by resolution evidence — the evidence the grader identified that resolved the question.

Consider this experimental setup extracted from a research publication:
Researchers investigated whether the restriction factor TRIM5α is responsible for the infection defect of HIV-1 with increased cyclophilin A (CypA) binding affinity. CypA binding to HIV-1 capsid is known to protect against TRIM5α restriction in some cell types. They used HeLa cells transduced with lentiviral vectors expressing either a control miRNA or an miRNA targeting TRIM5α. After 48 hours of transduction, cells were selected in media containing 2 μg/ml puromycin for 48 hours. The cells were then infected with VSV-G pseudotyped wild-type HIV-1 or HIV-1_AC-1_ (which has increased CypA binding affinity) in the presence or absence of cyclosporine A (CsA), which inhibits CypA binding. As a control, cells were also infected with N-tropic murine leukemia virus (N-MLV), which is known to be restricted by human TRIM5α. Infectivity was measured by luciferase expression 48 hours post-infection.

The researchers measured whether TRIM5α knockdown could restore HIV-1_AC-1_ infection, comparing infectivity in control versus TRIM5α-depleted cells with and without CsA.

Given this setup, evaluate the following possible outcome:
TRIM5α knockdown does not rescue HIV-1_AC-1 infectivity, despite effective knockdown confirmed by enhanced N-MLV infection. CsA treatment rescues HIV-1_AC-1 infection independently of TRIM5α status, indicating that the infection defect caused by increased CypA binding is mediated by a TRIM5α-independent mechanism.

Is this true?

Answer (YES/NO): YES